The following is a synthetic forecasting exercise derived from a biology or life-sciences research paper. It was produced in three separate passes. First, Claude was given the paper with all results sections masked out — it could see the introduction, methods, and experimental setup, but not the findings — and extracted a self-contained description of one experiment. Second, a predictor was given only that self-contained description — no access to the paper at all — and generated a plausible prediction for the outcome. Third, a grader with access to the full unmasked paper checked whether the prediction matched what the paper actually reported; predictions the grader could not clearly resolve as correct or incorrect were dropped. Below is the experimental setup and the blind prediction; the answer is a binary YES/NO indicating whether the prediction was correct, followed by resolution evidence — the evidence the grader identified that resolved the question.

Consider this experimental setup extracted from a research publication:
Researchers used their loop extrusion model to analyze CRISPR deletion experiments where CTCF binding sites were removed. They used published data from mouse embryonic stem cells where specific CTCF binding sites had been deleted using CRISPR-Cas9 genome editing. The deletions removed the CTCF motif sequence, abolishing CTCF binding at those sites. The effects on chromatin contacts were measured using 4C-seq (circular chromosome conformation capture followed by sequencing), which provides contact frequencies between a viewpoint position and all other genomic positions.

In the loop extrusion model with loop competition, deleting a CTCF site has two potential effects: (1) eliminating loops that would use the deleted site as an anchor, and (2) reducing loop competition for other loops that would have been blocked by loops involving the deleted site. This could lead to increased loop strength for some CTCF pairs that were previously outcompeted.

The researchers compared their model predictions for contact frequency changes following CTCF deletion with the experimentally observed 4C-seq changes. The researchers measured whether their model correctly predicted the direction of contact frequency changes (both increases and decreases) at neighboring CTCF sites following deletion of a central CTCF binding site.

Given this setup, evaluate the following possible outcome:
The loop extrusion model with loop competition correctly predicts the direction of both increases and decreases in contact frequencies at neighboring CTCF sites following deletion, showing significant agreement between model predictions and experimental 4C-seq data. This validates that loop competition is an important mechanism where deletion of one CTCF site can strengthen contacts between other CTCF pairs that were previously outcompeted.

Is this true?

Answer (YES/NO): NO